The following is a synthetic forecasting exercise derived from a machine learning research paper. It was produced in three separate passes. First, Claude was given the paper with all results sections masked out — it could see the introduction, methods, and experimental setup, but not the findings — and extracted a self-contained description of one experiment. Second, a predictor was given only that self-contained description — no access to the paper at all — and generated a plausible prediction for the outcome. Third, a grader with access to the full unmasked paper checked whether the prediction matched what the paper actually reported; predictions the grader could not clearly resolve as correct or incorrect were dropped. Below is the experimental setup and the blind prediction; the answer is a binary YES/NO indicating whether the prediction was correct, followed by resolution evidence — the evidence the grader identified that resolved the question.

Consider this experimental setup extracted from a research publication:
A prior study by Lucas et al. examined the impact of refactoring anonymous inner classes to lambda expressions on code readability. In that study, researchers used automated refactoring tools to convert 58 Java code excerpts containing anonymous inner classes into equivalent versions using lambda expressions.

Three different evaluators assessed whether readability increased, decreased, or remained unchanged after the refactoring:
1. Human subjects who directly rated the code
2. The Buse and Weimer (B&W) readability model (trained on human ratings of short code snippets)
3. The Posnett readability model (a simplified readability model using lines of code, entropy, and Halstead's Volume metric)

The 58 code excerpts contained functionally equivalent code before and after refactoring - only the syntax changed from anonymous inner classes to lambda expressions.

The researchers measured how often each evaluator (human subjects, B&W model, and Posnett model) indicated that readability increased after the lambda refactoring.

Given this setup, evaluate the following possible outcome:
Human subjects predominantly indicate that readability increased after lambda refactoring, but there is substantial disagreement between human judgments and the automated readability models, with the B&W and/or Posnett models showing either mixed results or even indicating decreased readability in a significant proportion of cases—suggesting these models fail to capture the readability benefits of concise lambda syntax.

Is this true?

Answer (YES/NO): YES